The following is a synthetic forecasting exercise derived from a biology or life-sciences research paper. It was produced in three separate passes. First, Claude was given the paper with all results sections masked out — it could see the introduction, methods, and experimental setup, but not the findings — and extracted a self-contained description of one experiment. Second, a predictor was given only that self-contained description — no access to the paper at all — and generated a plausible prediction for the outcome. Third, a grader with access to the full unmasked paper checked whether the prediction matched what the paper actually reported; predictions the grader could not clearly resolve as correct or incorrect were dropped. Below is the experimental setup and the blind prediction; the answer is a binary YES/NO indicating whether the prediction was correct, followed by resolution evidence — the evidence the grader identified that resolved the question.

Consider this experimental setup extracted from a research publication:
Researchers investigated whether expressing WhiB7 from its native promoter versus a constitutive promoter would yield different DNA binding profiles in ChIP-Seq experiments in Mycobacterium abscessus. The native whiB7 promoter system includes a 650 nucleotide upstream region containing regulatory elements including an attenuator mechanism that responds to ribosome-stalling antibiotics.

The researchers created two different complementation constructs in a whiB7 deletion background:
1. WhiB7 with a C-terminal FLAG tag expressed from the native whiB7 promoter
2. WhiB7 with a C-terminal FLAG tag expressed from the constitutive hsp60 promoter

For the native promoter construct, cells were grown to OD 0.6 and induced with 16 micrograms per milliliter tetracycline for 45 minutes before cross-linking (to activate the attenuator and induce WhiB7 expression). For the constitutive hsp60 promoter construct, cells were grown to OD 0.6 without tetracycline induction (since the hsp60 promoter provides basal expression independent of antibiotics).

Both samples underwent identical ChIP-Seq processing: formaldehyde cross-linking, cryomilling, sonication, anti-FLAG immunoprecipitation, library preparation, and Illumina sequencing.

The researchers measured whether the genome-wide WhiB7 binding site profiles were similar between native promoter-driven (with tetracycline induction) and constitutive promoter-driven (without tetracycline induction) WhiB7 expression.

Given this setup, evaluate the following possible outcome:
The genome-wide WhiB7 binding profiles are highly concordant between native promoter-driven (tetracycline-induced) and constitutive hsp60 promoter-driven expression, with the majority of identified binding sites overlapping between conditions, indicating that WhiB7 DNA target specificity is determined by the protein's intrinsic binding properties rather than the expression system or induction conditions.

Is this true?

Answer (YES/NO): YES